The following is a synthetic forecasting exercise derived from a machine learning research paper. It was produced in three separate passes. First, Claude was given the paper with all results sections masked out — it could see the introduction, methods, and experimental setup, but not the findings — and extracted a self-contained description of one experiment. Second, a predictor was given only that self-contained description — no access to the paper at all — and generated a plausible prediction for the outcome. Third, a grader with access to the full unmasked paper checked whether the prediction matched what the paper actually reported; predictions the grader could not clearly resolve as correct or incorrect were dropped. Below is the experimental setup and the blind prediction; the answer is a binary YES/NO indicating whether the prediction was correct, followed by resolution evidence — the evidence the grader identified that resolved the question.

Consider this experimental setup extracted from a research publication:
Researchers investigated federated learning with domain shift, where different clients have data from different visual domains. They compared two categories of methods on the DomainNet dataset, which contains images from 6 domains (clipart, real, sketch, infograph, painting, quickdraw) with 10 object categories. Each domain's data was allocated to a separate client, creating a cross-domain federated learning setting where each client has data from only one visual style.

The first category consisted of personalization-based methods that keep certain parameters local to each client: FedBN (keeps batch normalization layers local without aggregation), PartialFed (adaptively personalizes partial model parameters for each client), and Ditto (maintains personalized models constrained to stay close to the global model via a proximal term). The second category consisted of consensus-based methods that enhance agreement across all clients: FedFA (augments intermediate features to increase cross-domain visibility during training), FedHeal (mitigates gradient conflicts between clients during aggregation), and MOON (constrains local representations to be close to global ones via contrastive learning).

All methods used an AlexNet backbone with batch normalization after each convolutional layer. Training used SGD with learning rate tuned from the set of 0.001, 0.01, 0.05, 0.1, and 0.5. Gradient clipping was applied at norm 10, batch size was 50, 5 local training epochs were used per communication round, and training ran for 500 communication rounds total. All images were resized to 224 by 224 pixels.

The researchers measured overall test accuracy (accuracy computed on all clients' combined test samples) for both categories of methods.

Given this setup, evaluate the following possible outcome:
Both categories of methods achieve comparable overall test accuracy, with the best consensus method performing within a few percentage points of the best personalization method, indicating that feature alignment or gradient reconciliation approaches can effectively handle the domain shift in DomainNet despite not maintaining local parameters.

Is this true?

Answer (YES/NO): NO